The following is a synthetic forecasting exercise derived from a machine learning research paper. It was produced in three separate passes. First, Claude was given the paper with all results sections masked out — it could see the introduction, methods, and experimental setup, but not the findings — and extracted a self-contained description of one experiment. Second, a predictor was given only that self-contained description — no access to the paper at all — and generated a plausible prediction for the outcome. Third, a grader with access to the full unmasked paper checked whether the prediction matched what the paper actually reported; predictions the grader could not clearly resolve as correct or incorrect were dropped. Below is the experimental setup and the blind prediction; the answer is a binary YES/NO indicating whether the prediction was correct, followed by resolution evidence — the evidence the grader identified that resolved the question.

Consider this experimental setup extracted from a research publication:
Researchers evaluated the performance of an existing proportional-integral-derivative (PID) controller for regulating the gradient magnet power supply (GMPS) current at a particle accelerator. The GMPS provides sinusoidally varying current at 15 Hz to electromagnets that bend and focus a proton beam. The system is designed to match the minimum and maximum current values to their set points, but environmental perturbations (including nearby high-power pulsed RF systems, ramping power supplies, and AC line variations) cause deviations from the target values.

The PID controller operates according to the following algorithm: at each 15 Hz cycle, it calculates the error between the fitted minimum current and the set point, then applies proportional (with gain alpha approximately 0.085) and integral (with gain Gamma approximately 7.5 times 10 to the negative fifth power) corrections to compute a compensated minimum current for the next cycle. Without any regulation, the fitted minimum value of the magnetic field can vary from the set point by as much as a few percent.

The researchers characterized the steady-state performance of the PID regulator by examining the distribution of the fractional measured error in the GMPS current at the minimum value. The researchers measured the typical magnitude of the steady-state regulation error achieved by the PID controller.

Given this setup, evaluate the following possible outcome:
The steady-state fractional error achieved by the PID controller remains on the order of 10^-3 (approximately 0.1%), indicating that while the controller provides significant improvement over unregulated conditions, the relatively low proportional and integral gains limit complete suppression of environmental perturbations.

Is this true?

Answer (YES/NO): YES